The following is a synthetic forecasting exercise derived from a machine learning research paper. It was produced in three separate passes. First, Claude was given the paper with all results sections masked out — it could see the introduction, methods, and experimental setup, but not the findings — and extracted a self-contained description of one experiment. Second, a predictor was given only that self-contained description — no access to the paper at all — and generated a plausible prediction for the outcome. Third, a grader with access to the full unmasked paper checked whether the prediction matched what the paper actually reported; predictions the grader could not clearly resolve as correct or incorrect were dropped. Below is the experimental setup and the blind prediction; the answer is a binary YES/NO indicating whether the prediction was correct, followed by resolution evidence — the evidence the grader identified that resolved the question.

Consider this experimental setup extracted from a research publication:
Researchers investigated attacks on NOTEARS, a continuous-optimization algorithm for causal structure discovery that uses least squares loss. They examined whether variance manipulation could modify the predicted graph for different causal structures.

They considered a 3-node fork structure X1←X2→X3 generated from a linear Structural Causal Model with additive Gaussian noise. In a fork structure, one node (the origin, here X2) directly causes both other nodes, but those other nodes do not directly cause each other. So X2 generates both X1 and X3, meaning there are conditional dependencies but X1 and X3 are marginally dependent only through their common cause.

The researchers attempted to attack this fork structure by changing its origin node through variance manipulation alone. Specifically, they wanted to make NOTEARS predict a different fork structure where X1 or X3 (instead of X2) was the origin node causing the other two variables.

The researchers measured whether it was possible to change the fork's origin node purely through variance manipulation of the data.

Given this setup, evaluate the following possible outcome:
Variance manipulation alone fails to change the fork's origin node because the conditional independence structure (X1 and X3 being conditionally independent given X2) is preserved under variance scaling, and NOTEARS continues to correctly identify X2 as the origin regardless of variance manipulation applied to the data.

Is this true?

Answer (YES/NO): YES